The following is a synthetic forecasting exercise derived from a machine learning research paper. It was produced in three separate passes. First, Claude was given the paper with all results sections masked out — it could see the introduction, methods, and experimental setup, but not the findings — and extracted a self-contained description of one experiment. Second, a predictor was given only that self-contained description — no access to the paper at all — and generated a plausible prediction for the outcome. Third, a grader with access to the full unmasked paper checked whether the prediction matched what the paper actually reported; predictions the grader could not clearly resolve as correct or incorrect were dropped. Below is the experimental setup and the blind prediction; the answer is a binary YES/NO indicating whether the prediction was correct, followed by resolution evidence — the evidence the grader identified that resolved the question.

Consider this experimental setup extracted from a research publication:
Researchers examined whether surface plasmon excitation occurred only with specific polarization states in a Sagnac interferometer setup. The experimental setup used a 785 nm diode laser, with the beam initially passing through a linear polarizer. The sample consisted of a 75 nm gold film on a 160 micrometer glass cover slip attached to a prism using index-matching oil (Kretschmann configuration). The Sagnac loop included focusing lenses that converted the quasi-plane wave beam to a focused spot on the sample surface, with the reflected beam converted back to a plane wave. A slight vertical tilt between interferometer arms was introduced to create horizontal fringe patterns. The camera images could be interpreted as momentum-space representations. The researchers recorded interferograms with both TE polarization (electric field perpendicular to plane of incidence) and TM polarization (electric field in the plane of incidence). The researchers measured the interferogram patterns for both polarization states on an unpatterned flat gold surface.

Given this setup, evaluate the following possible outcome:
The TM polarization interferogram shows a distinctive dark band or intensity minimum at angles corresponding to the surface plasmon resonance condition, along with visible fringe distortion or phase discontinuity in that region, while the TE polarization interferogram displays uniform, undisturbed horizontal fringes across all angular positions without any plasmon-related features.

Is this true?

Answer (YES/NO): YES